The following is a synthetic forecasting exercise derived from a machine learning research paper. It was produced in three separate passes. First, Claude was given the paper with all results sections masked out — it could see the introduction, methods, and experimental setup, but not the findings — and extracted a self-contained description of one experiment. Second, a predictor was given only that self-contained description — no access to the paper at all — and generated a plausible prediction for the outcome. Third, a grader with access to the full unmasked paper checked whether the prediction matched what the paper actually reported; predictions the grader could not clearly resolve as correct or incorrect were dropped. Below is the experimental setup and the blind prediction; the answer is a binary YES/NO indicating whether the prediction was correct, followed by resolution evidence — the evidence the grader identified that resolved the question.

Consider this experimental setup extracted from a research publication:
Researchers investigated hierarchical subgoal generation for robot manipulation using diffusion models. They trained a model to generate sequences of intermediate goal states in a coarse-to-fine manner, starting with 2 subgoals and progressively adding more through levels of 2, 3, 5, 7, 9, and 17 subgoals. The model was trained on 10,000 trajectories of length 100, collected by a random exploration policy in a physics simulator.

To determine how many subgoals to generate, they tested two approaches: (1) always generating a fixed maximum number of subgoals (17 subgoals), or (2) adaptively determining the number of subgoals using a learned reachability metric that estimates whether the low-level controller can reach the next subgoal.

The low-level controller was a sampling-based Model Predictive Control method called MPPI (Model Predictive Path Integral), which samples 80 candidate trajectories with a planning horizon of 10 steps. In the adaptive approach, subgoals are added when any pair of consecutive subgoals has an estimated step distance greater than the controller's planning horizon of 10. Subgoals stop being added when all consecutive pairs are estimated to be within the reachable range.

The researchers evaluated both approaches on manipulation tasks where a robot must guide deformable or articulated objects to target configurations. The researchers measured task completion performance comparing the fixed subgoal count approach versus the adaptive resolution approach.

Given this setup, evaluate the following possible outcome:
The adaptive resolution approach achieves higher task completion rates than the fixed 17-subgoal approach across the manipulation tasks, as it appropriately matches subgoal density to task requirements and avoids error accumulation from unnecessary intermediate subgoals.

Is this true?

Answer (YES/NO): YES